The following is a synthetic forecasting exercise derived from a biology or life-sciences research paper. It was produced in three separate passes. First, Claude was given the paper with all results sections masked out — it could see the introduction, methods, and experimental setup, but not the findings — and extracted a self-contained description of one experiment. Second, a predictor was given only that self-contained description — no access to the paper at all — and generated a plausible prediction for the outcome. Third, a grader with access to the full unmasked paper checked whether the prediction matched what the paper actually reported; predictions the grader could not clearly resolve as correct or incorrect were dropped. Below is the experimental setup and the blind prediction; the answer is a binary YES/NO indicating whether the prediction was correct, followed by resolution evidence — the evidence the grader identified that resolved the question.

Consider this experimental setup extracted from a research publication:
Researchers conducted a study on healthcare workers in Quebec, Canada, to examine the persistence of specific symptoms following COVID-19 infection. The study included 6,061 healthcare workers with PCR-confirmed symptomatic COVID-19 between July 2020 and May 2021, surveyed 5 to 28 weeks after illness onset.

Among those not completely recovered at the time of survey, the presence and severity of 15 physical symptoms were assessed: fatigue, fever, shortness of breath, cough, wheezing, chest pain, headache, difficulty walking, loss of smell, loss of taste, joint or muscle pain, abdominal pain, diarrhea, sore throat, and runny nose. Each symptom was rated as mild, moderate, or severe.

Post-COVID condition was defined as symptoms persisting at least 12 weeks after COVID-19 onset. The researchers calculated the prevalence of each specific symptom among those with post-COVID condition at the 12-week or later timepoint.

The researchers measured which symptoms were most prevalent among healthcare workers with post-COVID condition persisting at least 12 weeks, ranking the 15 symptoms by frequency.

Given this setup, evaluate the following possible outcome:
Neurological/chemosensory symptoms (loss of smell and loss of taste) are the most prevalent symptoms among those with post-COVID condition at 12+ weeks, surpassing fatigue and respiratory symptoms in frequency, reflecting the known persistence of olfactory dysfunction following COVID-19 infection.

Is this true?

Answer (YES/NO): NO